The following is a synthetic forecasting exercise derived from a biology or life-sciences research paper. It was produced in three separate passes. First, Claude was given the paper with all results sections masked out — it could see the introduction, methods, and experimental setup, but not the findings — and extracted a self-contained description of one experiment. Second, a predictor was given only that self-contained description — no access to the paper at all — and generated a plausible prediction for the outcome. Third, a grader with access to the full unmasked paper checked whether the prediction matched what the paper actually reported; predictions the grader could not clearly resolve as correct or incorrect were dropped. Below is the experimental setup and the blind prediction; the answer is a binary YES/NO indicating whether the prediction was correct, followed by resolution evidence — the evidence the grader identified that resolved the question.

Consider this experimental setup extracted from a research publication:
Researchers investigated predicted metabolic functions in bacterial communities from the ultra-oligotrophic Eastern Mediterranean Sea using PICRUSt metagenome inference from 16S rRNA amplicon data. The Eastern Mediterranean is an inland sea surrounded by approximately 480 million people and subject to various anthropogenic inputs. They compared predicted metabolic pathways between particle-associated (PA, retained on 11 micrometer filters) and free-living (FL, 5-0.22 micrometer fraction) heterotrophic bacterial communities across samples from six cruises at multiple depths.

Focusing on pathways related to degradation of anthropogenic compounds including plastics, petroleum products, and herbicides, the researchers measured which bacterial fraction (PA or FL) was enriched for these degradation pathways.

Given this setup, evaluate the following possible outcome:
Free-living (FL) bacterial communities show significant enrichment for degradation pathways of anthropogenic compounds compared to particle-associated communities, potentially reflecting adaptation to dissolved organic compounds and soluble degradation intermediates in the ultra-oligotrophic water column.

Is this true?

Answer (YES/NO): NO